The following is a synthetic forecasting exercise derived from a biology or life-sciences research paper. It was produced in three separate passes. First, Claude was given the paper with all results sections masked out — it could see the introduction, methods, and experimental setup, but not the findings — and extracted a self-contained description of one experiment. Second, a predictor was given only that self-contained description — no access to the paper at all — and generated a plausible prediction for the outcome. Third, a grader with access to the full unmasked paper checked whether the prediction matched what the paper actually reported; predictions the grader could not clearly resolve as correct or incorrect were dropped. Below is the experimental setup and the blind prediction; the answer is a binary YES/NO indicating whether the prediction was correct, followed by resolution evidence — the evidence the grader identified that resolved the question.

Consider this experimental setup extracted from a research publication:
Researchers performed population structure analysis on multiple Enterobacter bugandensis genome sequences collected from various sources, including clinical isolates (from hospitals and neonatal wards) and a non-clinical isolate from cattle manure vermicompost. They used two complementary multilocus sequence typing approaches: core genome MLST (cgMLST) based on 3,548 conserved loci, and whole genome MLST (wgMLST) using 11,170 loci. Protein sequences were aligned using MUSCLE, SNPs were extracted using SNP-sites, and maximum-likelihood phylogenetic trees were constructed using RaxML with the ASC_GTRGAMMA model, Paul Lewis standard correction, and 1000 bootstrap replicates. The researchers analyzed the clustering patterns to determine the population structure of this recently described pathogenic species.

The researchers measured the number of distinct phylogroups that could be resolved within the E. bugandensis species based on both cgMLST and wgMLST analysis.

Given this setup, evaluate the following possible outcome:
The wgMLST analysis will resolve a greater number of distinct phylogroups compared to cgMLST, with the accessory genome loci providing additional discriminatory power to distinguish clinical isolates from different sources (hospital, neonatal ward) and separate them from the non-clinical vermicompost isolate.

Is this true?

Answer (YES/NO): NO